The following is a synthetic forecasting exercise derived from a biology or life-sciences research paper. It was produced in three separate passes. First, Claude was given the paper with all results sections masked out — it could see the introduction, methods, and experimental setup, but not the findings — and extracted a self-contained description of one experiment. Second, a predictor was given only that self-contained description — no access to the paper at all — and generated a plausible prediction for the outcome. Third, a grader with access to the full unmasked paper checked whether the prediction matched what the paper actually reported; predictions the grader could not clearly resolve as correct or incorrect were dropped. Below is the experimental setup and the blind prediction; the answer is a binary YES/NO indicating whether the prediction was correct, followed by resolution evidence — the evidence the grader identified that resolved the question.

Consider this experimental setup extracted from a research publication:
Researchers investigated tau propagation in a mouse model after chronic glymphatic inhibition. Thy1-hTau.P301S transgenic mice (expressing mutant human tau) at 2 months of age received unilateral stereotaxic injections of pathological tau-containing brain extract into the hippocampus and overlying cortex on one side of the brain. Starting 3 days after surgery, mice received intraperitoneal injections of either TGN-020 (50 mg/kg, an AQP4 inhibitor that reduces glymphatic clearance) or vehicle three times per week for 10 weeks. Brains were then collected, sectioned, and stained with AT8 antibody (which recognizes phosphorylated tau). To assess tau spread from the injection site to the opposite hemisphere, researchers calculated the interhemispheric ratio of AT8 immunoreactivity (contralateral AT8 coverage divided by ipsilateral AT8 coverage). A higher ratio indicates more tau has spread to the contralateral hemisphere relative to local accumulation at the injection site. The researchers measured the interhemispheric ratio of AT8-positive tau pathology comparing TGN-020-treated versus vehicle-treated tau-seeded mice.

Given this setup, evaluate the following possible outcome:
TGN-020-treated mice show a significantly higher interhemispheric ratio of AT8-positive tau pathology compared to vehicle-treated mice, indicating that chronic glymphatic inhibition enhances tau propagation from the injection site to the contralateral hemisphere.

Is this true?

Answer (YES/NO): YES